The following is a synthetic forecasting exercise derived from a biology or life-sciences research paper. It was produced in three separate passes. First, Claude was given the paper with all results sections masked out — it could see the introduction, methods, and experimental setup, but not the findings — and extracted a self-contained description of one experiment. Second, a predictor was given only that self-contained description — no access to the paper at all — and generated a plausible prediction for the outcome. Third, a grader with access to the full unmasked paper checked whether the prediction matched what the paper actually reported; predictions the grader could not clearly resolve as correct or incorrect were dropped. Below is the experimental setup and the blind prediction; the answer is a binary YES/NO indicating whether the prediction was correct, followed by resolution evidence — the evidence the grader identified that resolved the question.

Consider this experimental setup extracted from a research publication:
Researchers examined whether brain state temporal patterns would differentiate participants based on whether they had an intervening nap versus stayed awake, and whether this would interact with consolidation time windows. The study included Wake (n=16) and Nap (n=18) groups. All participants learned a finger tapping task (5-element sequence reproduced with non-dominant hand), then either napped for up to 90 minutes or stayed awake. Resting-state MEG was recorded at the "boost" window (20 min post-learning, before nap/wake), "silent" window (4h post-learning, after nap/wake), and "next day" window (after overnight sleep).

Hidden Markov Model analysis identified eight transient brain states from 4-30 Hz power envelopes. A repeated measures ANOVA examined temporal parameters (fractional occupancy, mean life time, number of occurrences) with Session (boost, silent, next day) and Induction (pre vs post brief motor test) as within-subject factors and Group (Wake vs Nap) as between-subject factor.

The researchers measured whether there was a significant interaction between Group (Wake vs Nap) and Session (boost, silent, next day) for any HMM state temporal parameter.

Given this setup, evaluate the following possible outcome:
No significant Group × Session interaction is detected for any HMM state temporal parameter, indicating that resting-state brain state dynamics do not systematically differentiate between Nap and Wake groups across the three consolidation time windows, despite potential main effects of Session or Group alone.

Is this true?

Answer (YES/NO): YES